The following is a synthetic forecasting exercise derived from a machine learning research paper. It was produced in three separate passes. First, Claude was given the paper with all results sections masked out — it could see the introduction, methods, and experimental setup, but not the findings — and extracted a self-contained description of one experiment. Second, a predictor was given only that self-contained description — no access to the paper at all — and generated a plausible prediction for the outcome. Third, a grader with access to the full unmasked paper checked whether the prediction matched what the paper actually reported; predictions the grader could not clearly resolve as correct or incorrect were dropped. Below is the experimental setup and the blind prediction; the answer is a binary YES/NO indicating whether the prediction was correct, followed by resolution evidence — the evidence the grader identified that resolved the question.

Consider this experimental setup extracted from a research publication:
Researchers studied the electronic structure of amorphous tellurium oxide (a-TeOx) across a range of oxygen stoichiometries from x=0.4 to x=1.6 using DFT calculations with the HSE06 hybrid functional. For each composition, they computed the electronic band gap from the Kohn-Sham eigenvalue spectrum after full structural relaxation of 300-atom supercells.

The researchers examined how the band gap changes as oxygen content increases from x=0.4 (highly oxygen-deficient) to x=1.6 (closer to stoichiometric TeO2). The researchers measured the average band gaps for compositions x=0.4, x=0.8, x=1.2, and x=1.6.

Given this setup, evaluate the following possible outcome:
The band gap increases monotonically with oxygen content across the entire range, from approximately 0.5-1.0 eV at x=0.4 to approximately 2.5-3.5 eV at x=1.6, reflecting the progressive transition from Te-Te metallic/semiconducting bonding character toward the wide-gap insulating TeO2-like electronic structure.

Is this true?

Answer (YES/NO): NO